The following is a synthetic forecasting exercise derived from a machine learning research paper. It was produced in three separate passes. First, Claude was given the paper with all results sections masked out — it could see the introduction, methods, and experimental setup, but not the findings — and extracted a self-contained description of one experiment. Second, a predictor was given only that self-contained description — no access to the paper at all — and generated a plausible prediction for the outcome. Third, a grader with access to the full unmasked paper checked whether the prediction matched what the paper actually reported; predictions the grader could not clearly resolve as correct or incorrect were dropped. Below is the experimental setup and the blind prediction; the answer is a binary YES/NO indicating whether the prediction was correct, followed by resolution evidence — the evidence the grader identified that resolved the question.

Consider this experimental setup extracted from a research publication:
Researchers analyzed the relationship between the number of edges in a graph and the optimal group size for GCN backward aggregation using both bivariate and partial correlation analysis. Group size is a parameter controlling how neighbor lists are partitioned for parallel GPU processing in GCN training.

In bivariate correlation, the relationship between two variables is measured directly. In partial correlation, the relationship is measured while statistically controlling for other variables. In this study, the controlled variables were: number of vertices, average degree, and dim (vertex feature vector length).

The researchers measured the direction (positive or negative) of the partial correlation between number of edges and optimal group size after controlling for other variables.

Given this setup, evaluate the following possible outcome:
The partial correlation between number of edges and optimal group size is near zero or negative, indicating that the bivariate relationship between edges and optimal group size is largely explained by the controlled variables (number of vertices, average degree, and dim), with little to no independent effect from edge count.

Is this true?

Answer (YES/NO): NO